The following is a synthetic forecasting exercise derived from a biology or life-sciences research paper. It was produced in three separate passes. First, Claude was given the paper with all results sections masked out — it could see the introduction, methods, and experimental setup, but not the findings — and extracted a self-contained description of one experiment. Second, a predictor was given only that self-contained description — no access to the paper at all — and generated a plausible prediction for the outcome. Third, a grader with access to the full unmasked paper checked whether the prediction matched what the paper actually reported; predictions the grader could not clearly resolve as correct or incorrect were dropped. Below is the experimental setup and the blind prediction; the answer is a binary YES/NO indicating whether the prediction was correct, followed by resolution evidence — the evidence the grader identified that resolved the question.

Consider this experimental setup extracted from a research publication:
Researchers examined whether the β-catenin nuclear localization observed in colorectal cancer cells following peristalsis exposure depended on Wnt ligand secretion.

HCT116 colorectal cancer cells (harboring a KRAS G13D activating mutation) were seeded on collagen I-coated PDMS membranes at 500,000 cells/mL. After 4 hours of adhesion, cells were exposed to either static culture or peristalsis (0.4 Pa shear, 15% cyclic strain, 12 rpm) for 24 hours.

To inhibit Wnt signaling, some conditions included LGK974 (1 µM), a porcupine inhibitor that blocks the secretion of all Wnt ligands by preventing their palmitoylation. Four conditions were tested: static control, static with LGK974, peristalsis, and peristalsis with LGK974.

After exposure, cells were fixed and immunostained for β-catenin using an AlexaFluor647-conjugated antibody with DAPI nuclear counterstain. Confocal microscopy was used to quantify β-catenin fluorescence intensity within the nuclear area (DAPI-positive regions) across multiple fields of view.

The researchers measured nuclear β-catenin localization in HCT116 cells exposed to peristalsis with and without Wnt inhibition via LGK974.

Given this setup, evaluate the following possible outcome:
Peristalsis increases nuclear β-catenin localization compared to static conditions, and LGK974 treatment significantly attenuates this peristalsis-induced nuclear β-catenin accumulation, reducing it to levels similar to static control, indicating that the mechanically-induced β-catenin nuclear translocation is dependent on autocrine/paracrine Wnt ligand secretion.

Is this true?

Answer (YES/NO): NO